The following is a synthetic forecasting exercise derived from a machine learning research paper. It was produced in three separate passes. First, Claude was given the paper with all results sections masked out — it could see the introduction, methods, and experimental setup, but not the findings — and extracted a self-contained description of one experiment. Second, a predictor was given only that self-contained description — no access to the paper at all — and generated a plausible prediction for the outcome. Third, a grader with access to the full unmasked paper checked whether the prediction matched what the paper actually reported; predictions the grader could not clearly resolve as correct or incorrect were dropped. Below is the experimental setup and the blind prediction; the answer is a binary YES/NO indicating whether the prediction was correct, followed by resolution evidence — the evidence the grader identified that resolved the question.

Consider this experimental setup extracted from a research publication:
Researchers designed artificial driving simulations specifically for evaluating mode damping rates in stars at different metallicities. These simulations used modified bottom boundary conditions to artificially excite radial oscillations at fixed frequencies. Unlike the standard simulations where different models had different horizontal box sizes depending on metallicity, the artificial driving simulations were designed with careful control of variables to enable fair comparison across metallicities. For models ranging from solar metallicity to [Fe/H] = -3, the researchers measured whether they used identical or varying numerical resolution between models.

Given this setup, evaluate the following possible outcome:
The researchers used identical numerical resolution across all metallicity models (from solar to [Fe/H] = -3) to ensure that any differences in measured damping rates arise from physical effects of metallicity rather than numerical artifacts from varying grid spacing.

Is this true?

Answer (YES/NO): YES